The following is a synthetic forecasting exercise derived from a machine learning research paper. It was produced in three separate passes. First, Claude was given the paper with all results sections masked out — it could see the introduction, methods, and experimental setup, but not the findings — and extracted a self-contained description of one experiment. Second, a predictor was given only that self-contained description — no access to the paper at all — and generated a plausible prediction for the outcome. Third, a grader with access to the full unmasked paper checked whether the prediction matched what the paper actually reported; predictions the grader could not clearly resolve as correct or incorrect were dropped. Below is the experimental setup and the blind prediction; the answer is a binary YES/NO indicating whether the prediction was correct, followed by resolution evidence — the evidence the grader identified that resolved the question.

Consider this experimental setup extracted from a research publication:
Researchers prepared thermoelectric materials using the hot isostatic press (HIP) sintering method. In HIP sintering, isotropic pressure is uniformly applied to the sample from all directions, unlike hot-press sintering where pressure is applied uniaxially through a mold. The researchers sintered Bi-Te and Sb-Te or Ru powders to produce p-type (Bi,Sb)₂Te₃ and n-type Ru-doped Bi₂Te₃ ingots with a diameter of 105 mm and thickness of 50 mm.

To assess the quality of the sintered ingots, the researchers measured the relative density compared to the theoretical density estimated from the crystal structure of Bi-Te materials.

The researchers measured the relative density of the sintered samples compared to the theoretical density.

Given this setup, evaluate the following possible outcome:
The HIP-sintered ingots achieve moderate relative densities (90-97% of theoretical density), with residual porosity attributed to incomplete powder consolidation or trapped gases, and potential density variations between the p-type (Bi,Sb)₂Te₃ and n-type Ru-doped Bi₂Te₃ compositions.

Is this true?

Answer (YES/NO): NO